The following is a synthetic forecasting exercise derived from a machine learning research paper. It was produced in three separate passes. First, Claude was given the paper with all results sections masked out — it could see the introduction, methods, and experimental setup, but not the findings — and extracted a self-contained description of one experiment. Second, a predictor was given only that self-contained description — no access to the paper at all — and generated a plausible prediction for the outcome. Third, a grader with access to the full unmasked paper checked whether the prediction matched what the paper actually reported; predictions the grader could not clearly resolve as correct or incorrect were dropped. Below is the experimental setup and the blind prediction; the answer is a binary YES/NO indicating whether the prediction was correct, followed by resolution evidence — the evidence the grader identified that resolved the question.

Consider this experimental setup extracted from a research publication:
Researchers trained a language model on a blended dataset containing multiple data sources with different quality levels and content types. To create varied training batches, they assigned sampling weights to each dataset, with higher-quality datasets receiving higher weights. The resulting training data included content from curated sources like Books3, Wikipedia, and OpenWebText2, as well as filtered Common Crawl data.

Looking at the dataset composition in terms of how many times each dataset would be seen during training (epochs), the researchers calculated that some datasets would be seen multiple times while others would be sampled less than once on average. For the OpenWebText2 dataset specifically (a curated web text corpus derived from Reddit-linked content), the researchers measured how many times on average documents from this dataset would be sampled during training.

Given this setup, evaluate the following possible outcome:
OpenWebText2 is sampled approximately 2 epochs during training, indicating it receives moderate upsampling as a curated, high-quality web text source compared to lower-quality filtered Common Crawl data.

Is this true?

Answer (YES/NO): NO